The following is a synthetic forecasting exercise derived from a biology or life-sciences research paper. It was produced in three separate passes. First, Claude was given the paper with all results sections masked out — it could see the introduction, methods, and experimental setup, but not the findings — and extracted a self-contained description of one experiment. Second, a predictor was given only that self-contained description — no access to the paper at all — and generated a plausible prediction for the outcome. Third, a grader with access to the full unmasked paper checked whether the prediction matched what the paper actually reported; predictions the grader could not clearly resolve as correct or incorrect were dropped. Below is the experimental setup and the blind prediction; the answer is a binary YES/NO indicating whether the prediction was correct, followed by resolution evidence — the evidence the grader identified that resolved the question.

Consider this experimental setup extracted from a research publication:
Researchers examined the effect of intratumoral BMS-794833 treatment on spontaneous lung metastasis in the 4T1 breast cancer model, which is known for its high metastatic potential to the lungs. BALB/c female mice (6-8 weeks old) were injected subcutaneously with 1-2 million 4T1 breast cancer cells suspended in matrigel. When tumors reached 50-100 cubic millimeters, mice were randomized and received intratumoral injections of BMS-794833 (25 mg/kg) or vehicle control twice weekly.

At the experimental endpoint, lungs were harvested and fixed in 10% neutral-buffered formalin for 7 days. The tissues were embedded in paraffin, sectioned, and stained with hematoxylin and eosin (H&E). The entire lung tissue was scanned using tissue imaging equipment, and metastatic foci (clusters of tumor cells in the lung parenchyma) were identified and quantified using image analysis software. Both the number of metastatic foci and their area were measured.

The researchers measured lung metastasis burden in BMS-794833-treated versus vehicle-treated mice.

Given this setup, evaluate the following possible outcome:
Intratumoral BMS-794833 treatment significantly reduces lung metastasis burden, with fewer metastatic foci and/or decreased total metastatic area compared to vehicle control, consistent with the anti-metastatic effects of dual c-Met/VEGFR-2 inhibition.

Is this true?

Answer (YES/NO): NO